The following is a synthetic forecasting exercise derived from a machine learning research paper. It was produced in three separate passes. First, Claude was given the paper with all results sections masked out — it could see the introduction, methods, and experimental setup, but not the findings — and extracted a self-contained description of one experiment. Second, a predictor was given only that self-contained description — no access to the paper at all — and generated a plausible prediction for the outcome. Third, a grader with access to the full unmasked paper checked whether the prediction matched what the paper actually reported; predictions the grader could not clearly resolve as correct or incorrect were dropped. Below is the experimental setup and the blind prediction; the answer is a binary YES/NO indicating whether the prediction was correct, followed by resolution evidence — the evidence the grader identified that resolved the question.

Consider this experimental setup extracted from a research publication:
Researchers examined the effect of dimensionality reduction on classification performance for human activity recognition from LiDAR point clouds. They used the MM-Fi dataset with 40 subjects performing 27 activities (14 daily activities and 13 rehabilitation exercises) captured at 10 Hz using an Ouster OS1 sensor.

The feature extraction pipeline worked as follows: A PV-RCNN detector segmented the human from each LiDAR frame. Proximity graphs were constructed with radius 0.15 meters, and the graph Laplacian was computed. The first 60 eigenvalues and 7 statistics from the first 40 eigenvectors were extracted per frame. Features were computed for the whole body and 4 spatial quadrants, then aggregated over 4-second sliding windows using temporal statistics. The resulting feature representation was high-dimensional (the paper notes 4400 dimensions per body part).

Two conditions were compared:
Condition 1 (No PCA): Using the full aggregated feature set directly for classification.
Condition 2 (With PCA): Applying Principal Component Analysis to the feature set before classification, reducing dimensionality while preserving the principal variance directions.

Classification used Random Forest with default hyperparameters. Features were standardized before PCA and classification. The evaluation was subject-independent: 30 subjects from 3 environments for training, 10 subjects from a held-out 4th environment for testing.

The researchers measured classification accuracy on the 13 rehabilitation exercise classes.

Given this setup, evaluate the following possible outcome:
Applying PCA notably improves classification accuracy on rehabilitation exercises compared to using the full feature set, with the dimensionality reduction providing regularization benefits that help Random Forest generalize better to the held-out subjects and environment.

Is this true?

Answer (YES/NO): NO